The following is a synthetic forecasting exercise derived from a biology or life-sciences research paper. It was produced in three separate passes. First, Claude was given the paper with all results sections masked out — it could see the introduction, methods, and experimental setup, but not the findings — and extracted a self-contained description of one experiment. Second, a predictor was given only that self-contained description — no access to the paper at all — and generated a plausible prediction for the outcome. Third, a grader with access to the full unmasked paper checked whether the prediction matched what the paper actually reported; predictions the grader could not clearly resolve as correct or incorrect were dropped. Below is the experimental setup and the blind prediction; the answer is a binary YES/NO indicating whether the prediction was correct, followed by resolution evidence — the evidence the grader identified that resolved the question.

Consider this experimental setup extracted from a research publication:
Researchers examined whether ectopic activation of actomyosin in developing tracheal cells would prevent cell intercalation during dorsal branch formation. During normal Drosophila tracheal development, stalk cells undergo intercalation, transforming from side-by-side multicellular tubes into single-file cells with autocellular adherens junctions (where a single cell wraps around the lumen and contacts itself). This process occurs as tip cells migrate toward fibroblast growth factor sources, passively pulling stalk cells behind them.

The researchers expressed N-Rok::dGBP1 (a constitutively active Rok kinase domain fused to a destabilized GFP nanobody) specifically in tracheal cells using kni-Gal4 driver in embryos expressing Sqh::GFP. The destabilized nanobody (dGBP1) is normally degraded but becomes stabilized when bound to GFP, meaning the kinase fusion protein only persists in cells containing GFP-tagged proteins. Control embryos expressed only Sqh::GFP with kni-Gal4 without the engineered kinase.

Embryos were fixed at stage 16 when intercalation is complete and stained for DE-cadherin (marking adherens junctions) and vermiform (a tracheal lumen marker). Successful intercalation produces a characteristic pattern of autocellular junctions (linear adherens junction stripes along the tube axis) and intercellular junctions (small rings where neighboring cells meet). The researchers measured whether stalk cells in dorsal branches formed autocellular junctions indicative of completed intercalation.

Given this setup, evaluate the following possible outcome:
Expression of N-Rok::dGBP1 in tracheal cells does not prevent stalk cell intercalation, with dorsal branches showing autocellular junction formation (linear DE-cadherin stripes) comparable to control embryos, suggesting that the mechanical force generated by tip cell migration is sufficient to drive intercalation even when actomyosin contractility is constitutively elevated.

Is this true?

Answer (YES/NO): YES